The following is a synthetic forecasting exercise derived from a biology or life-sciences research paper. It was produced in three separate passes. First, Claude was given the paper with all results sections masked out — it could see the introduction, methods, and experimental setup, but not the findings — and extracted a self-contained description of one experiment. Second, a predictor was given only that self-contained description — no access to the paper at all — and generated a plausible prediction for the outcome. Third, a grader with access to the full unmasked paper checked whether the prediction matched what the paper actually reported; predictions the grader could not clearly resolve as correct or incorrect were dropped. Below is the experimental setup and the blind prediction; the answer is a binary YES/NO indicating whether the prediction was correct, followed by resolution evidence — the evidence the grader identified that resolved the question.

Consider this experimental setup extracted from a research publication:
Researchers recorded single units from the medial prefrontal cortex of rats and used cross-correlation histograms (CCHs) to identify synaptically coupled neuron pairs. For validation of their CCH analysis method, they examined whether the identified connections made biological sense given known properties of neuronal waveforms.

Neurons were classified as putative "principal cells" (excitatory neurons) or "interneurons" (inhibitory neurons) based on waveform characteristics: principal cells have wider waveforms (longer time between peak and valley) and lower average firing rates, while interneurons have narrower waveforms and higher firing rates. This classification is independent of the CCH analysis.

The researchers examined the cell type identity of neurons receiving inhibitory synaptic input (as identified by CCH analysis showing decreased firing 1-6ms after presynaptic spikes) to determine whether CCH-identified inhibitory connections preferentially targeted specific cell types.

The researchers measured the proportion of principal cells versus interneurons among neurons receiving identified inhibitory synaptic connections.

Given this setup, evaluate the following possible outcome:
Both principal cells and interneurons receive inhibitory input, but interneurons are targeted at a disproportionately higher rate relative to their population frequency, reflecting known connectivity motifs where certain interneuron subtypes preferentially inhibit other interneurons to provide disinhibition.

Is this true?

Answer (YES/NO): NO